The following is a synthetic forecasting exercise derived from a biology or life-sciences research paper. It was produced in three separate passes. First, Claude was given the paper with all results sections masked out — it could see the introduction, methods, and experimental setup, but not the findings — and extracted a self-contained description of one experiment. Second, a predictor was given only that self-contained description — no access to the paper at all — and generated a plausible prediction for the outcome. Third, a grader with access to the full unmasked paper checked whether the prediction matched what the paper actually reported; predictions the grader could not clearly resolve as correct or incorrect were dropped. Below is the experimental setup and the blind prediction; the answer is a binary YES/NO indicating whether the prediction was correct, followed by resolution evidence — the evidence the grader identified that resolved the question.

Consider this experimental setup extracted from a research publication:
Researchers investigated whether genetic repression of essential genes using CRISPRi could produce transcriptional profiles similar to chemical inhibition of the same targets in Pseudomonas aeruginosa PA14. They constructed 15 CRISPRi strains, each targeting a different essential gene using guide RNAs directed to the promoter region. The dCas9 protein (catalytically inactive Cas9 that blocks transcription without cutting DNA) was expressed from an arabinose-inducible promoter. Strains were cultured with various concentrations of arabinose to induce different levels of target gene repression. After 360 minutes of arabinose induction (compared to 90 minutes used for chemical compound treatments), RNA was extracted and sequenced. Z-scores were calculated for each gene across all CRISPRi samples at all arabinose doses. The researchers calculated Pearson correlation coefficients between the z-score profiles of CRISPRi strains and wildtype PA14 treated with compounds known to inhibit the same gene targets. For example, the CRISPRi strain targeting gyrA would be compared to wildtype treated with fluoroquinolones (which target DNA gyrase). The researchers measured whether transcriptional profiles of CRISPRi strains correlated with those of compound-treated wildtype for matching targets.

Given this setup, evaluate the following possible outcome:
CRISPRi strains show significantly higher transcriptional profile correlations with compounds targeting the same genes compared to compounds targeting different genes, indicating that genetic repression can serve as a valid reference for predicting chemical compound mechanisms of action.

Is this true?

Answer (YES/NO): YES